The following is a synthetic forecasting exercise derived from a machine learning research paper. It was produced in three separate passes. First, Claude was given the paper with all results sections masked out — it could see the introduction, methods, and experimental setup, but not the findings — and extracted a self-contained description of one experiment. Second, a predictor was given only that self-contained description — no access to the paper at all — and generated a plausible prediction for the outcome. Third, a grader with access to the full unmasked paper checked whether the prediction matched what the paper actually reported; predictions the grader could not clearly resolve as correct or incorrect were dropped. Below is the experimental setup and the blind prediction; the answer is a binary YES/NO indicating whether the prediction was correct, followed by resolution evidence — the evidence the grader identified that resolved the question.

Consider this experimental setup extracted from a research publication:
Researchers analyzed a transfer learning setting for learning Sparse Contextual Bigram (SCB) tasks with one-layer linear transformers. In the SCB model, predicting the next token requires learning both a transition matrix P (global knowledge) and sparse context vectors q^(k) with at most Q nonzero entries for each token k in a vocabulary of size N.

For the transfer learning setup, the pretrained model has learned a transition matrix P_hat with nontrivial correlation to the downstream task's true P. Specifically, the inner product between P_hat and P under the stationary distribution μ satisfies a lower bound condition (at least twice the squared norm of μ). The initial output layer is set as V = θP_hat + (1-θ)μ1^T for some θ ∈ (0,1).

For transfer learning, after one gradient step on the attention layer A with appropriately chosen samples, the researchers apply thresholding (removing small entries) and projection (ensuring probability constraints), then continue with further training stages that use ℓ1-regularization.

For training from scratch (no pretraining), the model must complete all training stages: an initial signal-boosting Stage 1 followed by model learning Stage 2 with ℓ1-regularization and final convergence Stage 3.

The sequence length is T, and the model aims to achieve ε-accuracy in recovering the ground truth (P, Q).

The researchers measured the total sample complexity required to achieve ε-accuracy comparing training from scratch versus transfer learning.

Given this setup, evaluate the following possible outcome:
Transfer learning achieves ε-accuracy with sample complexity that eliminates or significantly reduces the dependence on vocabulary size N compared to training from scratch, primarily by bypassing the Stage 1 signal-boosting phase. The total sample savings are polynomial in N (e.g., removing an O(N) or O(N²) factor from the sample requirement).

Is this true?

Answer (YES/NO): NO